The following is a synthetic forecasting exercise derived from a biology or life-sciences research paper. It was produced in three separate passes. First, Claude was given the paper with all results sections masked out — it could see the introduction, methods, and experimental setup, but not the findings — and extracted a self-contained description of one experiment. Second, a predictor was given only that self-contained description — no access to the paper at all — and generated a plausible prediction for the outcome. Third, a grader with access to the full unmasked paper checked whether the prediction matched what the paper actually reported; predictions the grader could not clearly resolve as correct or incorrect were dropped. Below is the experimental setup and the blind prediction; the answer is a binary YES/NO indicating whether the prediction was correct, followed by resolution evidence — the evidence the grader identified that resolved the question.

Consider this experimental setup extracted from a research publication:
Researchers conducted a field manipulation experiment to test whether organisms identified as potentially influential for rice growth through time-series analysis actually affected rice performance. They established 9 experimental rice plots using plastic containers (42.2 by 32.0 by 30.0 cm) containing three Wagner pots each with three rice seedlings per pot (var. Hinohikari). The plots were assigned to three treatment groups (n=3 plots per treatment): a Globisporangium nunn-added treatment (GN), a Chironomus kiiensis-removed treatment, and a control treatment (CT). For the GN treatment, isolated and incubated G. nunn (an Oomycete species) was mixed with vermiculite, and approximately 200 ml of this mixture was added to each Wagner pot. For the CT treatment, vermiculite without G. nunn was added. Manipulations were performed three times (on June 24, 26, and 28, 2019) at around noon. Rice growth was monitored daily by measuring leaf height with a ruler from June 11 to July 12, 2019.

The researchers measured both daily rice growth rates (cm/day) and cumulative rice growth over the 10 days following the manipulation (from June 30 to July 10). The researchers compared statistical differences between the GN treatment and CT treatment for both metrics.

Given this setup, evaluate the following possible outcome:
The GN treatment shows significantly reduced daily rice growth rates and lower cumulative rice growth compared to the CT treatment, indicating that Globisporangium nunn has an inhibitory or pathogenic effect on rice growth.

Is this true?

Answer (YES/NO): NO